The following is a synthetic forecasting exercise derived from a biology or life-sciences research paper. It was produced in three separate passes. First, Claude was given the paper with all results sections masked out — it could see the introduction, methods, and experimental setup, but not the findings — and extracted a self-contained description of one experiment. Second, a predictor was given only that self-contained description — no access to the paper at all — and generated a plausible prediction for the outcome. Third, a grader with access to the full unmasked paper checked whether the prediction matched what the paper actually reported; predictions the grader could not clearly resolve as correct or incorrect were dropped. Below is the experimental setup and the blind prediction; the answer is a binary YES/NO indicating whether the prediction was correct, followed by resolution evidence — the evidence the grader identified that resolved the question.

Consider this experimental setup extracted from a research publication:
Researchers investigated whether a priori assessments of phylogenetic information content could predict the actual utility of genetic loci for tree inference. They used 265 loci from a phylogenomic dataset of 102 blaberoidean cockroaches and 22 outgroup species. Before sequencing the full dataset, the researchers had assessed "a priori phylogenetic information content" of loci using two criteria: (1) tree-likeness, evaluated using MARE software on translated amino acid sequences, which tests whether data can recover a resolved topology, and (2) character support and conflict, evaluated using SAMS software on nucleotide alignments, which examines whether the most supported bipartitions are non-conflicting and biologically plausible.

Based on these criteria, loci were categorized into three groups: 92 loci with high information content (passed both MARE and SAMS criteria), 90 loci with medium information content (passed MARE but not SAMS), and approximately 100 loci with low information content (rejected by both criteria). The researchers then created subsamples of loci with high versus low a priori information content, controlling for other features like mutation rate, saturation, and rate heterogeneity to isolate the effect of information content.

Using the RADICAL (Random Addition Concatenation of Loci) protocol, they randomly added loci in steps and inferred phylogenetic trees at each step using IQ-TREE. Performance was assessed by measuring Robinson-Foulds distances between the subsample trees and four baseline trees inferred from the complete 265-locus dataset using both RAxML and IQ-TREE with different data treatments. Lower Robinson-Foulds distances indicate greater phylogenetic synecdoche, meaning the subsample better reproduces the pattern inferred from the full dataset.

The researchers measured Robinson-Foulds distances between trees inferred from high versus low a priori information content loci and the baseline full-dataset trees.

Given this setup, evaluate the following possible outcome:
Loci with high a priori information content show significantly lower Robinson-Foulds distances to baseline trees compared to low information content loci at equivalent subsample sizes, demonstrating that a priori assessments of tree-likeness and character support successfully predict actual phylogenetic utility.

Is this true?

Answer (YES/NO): NO